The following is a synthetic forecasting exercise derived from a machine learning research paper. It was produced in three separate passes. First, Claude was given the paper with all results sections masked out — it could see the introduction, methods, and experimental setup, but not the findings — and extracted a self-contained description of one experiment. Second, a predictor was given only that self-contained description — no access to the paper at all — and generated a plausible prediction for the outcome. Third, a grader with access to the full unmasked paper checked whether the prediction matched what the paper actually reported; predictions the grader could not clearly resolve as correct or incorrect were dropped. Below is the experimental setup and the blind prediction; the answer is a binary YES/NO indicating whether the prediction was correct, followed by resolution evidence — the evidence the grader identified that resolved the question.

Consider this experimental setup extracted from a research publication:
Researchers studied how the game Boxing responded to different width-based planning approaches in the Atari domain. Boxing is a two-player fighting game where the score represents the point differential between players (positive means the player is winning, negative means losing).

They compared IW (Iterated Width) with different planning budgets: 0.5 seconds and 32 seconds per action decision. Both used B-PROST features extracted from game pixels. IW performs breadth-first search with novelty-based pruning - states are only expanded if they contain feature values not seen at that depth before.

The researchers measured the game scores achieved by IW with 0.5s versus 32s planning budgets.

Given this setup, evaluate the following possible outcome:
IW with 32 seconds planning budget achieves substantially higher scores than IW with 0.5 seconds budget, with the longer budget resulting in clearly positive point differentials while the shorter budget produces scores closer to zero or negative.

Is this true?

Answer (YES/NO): NO